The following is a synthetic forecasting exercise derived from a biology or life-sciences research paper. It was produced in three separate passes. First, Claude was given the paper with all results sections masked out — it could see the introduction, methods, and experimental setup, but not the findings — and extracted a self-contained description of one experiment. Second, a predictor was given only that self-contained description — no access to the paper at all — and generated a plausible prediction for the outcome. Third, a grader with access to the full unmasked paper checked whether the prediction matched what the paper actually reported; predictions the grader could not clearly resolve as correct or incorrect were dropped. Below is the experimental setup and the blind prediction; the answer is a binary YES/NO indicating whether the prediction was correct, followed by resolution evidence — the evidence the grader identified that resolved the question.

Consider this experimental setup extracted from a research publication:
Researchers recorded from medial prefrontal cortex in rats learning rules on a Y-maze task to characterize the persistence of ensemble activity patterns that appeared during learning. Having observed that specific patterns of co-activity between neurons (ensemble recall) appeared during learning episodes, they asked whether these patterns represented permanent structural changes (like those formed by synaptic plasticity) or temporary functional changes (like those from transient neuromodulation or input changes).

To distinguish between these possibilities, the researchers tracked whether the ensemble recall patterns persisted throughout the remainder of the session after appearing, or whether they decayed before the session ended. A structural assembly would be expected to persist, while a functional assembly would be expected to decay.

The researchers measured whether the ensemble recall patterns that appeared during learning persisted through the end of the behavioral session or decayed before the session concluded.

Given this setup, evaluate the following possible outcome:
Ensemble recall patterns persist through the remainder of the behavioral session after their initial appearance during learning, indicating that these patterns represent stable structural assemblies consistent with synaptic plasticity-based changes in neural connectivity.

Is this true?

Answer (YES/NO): NO